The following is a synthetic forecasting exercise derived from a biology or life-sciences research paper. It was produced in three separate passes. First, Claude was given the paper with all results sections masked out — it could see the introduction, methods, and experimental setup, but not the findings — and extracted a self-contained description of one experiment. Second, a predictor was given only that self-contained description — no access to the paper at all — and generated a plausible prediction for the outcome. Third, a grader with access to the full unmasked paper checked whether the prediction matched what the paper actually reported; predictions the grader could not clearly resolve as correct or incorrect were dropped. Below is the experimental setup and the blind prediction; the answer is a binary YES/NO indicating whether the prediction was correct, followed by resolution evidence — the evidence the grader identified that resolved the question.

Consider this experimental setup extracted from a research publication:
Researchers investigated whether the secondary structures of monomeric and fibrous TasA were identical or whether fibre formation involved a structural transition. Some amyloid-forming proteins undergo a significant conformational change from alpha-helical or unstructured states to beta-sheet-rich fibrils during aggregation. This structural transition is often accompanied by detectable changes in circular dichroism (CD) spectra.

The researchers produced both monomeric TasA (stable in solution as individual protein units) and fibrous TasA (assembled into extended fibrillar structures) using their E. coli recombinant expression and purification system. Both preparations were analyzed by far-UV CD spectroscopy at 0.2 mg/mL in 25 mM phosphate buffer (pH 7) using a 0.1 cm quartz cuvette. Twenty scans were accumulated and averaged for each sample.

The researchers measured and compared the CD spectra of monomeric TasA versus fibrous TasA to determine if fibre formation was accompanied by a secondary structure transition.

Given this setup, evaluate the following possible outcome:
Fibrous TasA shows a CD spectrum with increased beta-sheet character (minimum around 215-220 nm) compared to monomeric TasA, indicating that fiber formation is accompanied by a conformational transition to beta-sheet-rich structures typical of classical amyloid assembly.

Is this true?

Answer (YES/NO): NO